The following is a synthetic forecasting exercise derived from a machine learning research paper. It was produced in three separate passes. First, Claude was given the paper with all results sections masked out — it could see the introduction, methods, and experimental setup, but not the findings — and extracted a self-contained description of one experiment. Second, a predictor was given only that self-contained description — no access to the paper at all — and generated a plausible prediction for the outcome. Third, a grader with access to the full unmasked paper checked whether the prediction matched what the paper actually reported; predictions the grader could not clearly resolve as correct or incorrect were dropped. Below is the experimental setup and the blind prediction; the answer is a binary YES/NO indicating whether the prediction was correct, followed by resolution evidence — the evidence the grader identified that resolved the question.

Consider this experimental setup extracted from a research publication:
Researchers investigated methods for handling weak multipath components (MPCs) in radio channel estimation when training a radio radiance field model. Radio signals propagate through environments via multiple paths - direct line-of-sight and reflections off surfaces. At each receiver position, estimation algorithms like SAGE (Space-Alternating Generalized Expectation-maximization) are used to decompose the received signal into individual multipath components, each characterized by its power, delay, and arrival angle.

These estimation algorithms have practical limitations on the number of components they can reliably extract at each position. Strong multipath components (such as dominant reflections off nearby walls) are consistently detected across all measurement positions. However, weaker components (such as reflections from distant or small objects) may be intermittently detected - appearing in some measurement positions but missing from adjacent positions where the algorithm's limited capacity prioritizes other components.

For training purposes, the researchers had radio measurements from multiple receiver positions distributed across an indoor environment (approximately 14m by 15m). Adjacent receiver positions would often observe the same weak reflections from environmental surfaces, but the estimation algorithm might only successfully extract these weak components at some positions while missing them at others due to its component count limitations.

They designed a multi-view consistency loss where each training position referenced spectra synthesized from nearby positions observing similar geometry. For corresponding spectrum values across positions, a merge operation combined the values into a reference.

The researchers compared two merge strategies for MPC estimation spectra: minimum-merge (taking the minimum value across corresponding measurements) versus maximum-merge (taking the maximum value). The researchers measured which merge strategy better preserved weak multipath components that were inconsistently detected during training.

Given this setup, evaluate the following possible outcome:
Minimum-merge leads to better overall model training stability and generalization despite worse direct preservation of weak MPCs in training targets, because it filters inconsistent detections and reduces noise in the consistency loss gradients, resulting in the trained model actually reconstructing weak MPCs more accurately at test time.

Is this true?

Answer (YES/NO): NO